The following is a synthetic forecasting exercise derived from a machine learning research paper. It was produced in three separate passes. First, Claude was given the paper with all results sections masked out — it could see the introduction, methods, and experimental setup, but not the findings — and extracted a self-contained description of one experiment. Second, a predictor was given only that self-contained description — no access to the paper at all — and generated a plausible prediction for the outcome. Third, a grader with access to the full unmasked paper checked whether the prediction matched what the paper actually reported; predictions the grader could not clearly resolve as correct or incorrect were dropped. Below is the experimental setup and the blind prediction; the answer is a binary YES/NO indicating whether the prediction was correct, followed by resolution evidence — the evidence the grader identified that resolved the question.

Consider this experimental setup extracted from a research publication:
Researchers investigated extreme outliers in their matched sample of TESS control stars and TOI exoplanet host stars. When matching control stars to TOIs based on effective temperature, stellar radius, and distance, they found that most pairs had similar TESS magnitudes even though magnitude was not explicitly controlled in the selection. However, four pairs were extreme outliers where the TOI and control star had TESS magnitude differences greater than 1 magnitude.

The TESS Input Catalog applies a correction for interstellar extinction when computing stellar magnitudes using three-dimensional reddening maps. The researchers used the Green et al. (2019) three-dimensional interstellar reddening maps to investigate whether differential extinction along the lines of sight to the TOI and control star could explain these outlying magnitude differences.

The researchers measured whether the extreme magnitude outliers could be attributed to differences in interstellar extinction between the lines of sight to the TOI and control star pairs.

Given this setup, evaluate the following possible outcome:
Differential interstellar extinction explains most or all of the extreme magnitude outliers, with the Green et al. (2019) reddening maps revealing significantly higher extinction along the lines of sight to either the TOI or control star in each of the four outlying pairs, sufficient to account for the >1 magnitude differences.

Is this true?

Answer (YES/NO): YES